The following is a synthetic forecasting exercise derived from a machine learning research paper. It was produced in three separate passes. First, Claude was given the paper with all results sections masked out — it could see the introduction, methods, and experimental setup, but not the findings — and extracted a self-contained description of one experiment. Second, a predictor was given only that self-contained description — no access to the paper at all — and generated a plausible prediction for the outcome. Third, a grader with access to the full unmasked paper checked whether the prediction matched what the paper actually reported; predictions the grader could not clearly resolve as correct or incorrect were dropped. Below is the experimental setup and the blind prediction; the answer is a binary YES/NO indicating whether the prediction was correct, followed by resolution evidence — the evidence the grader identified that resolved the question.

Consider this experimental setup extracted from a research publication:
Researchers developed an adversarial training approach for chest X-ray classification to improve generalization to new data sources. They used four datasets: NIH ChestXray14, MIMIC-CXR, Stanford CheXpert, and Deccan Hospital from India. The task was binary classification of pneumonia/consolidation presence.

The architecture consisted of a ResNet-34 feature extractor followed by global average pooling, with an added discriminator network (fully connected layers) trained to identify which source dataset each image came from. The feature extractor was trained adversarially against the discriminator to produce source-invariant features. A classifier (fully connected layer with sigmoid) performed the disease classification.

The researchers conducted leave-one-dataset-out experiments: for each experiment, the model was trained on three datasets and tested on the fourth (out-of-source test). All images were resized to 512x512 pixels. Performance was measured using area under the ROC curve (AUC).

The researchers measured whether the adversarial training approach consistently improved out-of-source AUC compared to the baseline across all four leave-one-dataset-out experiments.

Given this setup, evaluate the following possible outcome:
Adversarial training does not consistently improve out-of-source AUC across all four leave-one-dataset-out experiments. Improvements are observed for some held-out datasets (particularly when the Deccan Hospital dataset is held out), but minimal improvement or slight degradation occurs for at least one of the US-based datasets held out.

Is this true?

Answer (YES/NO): NO